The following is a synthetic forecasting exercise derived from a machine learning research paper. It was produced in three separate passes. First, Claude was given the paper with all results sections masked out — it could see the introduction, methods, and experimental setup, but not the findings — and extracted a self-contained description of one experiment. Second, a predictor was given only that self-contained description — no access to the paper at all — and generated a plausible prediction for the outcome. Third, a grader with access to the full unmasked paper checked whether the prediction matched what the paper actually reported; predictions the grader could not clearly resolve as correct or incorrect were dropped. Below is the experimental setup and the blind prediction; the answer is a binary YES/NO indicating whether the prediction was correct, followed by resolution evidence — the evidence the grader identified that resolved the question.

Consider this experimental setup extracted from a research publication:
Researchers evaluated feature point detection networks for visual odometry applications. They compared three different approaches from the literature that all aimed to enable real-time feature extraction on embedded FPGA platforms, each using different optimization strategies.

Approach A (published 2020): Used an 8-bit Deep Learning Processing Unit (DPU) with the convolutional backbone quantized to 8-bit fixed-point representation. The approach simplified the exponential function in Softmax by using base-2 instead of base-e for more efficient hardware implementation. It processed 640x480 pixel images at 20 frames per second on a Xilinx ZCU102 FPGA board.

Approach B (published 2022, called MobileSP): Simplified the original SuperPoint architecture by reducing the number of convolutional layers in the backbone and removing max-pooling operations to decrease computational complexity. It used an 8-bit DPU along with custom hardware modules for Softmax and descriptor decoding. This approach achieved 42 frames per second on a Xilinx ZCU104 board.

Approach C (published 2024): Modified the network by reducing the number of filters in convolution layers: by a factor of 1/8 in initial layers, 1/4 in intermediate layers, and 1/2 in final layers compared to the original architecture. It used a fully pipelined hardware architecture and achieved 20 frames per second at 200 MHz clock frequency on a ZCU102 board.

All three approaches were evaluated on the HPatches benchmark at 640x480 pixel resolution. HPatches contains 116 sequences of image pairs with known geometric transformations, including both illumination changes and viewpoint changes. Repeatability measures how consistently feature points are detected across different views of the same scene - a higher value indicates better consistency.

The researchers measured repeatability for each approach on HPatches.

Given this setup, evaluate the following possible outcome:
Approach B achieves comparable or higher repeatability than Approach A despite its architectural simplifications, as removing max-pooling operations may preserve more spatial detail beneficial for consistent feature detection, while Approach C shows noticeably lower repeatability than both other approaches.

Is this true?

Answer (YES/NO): NO